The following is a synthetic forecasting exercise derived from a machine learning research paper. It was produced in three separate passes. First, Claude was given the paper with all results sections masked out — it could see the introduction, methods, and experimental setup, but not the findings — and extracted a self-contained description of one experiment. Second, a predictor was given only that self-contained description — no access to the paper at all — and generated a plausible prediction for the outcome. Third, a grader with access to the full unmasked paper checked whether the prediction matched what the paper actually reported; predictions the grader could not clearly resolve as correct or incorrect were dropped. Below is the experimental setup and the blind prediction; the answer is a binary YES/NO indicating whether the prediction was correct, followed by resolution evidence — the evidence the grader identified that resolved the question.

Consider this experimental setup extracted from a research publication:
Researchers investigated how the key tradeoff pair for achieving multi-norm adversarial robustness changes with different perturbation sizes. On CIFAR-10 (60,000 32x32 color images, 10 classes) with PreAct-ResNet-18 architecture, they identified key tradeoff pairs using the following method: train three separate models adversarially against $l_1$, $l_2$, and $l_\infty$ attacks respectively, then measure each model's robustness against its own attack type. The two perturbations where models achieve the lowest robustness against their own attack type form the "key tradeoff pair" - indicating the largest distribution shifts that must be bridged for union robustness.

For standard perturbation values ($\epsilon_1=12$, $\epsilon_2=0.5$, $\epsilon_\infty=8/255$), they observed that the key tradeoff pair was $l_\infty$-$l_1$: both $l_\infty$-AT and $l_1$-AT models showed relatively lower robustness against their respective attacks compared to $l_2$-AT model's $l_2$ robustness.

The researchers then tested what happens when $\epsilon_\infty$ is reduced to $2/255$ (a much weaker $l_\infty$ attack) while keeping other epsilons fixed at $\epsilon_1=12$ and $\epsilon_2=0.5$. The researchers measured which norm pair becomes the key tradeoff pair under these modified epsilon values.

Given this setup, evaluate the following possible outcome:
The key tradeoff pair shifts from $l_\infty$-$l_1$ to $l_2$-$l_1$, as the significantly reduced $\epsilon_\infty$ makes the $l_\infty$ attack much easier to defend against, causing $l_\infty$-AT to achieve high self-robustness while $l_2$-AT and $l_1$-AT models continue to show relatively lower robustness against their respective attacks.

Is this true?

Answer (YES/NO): YES